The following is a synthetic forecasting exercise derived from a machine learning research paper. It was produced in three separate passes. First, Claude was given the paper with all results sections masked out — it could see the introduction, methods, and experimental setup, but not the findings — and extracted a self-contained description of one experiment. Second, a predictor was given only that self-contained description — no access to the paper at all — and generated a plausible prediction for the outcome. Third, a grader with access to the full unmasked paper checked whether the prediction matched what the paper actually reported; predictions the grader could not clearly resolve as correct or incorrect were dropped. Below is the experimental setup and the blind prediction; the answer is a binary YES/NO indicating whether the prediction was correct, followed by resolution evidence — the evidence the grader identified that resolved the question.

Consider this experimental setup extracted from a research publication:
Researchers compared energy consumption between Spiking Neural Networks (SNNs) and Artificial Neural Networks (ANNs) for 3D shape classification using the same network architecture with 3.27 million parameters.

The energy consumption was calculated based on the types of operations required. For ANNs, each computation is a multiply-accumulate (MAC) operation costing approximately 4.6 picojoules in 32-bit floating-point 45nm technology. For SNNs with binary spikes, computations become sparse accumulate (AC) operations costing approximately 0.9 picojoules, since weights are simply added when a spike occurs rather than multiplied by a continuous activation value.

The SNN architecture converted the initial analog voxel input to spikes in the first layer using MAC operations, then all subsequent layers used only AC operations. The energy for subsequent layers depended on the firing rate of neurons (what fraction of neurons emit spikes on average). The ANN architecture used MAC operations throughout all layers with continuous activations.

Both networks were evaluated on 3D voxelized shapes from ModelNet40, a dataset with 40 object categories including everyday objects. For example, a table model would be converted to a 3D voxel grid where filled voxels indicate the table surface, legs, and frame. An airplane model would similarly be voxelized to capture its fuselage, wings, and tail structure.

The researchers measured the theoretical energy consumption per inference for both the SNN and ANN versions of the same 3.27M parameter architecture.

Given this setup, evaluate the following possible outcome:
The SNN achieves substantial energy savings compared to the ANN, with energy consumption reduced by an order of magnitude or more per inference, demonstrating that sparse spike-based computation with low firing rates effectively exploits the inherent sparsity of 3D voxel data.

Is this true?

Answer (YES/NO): NO